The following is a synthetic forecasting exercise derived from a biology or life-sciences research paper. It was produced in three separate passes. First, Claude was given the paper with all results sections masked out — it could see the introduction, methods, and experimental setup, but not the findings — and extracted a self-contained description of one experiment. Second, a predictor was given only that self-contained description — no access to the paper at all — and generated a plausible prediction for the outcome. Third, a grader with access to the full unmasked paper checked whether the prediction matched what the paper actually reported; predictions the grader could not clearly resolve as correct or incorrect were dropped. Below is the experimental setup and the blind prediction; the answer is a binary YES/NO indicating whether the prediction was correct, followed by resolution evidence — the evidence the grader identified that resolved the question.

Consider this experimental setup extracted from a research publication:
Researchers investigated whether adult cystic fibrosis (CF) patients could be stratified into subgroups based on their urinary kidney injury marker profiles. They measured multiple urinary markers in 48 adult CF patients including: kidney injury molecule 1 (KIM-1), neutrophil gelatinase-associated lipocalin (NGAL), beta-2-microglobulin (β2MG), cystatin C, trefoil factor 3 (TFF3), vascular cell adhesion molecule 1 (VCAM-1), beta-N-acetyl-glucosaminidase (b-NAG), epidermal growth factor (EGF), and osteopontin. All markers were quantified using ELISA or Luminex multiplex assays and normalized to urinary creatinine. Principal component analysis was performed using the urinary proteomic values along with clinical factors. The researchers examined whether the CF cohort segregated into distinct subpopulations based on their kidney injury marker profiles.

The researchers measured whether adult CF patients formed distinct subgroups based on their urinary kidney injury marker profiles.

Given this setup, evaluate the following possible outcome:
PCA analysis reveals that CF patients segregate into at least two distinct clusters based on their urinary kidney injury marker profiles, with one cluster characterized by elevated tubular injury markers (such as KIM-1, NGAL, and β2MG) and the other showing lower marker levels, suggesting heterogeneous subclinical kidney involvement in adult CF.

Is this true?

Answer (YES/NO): NO